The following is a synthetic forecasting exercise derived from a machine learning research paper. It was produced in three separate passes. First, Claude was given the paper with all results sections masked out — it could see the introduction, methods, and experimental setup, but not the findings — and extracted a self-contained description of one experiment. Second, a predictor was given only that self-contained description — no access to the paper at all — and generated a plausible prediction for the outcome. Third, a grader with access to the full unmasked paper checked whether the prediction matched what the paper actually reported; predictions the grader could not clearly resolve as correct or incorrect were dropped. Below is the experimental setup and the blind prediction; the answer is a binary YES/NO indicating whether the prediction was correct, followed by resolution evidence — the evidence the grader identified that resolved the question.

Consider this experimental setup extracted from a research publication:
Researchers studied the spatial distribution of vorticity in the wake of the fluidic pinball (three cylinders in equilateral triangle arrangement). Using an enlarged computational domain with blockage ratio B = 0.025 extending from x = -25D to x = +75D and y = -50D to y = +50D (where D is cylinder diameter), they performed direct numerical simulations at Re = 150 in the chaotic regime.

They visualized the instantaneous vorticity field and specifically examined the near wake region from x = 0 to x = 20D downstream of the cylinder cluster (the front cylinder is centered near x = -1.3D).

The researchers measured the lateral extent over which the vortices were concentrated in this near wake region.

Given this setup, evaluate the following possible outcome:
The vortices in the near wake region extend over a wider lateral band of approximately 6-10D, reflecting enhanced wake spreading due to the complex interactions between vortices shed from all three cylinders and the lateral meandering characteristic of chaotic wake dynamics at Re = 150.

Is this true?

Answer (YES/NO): YES